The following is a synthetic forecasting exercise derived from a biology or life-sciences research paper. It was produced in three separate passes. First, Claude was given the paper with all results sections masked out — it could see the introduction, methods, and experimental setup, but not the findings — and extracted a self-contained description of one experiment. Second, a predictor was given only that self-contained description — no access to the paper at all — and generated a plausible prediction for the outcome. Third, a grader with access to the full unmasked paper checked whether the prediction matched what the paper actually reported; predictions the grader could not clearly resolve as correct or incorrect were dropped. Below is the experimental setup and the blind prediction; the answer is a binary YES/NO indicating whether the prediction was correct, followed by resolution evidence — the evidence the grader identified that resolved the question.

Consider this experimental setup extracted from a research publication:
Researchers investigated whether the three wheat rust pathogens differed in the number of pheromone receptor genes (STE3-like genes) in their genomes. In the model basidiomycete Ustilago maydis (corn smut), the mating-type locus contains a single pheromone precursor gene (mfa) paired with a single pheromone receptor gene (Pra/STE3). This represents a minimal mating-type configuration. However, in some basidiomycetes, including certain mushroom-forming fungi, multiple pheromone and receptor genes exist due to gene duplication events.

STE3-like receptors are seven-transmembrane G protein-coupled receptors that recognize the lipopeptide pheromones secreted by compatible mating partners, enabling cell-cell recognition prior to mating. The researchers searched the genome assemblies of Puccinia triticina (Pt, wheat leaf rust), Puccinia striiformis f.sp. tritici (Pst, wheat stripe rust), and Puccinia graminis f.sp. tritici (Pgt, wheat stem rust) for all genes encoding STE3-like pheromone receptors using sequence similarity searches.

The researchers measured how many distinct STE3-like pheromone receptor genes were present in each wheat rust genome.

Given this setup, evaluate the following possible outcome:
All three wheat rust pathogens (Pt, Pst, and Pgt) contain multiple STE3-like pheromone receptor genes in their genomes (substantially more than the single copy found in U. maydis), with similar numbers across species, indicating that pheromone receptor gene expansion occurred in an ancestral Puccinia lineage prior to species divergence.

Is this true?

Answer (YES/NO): YES